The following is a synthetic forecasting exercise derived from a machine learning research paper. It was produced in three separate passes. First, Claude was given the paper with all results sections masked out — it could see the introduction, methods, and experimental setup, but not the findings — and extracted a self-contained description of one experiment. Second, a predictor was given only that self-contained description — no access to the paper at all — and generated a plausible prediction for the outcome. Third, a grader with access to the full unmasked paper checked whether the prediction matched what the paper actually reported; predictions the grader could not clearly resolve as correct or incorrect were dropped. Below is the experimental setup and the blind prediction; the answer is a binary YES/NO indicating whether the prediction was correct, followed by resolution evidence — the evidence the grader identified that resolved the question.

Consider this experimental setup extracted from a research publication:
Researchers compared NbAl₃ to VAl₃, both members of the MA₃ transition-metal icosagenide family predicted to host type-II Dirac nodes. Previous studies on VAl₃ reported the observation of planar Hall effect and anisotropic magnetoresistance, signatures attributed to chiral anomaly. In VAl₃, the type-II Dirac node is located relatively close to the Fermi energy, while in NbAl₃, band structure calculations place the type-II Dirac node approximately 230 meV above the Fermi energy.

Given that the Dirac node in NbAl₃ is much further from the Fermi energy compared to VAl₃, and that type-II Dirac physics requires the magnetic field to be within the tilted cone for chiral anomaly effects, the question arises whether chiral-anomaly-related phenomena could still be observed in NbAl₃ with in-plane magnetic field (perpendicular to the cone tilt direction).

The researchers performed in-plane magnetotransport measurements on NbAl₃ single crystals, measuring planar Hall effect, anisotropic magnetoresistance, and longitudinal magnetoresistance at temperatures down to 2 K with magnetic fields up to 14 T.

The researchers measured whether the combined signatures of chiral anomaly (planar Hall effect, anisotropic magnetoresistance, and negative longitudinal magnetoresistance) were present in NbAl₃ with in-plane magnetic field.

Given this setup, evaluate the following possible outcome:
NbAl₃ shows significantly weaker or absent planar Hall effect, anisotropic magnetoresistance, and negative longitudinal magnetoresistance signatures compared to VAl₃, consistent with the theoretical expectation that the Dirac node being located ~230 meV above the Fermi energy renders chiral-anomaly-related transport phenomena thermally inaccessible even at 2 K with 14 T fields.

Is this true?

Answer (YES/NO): NO